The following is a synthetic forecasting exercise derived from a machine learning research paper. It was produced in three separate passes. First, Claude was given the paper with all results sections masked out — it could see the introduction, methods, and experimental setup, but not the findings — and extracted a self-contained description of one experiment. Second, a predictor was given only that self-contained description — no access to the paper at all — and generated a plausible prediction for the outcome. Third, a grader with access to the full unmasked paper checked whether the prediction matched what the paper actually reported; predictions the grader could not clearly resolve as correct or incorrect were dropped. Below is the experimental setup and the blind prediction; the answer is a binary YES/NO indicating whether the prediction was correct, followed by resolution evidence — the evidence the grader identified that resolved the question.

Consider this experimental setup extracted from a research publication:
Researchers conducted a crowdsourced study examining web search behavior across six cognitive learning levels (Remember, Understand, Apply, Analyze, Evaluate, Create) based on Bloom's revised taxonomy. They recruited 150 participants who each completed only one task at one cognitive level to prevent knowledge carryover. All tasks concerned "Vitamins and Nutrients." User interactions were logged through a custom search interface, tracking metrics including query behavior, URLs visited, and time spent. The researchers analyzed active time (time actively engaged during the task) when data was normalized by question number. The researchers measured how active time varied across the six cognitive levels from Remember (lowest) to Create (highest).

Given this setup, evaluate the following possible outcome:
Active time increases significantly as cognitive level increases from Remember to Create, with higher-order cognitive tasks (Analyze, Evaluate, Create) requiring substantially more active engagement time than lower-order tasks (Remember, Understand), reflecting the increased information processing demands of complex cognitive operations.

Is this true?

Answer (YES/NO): YES